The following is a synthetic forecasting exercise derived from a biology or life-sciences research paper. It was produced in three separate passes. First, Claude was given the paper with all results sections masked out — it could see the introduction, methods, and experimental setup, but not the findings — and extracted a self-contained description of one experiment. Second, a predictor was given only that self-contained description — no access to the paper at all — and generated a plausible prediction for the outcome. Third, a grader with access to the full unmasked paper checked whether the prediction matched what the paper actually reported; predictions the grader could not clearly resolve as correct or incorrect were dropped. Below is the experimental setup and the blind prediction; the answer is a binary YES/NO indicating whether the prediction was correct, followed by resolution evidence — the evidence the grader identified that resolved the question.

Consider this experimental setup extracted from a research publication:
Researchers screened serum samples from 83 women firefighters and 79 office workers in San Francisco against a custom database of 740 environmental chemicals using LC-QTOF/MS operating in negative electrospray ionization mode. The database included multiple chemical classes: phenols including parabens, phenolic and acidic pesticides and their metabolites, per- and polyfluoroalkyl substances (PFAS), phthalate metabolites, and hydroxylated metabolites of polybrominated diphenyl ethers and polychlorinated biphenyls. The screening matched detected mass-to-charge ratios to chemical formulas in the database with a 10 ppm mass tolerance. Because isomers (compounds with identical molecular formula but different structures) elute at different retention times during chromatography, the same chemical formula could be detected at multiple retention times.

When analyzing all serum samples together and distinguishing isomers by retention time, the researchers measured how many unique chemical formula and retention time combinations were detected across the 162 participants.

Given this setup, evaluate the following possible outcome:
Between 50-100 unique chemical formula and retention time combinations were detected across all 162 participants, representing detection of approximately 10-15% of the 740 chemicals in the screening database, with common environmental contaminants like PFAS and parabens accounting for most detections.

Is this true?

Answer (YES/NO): NO